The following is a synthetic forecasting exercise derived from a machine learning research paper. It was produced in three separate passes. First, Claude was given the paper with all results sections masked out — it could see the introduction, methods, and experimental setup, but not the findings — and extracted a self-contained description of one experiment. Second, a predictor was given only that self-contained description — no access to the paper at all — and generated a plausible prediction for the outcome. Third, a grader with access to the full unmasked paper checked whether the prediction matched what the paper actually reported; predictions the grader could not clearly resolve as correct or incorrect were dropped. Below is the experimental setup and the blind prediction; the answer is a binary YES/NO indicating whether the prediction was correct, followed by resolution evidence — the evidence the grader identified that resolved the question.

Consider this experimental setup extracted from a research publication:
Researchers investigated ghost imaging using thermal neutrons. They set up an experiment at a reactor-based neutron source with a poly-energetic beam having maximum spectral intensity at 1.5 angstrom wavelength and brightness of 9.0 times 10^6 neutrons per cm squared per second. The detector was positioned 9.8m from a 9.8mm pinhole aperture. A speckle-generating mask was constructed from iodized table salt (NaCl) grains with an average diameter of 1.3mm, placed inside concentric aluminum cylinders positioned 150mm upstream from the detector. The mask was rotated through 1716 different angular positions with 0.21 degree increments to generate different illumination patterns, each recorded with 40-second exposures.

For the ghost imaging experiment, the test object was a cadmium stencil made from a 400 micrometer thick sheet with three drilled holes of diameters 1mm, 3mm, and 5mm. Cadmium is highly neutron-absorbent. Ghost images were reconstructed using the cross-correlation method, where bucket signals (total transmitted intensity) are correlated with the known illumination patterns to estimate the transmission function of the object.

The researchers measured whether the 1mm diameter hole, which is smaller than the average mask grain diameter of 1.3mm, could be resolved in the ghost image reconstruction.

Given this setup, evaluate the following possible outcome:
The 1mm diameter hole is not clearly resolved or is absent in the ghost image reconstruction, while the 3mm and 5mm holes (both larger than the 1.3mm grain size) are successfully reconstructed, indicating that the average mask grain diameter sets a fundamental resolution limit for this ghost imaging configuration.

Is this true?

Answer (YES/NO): NO